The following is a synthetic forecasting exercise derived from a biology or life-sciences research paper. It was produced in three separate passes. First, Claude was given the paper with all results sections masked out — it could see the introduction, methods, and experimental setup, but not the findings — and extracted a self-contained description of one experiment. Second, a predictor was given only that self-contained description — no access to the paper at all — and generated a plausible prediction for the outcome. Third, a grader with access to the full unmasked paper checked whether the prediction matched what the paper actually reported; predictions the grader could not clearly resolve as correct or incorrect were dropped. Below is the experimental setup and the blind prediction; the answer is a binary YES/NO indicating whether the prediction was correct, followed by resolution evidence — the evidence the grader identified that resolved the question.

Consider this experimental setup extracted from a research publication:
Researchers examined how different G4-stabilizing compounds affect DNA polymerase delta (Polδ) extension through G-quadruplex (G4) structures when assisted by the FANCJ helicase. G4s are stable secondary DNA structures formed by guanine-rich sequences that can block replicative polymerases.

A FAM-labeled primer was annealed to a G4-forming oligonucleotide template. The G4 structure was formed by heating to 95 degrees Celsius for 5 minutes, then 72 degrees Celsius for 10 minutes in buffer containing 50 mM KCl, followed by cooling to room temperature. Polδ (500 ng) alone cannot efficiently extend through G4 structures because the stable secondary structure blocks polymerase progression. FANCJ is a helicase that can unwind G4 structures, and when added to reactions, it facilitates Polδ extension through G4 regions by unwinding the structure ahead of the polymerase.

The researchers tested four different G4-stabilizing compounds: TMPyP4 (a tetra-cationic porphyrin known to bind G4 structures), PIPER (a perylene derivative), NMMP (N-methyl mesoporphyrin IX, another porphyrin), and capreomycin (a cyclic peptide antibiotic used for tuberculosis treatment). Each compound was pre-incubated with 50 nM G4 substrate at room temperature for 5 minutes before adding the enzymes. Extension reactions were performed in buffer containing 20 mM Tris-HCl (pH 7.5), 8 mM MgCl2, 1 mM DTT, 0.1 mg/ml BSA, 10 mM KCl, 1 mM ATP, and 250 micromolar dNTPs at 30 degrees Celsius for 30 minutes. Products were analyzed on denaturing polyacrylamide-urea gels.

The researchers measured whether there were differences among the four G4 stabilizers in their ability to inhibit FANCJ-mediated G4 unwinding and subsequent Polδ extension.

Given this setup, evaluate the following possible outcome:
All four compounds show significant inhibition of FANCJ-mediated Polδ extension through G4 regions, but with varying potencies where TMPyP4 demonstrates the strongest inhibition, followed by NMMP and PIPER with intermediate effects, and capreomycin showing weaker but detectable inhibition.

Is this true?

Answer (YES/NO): NO